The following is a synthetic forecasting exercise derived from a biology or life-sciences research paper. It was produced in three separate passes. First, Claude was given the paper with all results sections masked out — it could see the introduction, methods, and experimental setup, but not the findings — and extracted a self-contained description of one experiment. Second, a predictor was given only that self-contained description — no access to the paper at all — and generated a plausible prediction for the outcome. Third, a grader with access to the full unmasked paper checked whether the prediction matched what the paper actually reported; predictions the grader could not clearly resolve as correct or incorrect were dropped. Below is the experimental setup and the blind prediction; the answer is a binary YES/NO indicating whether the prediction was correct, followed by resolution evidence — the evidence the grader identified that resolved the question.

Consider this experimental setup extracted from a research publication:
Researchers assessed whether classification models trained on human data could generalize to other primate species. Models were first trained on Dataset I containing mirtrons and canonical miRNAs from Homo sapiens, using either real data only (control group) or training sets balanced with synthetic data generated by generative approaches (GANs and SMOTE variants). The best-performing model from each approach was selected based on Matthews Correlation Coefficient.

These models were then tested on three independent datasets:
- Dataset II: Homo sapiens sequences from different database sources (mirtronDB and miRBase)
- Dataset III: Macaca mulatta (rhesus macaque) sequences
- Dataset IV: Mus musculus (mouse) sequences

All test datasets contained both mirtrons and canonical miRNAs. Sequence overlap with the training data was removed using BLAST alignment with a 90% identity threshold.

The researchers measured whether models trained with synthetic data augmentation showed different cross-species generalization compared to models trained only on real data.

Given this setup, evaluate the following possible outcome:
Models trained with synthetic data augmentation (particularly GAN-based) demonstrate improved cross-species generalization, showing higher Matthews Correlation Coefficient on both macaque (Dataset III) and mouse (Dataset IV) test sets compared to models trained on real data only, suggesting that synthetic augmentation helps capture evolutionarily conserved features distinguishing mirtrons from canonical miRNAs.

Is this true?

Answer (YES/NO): YES